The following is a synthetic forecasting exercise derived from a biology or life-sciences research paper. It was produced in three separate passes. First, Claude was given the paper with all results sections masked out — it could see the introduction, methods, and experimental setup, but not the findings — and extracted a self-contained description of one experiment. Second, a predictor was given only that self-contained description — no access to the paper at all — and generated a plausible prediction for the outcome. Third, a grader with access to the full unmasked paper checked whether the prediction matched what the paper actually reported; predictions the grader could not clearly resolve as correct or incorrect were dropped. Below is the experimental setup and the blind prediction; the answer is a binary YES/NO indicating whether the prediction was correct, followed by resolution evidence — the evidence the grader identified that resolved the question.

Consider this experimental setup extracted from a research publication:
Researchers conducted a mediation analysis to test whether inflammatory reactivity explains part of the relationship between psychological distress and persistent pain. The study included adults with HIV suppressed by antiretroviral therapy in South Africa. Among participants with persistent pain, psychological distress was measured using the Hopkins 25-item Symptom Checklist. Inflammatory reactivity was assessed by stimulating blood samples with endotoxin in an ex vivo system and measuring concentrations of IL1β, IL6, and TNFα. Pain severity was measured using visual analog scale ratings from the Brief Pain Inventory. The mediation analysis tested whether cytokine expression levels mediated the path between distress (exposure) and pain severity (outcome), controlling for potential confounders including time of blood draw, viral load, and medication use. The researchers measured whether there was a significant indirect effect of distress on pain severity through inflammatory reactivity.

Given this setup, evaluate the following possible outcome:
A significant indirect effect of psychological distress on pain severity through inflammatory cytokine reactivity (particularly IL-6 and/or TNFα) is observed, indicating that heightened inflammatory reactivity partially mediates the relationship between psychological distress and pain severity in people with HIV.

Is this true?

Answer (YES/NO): NO